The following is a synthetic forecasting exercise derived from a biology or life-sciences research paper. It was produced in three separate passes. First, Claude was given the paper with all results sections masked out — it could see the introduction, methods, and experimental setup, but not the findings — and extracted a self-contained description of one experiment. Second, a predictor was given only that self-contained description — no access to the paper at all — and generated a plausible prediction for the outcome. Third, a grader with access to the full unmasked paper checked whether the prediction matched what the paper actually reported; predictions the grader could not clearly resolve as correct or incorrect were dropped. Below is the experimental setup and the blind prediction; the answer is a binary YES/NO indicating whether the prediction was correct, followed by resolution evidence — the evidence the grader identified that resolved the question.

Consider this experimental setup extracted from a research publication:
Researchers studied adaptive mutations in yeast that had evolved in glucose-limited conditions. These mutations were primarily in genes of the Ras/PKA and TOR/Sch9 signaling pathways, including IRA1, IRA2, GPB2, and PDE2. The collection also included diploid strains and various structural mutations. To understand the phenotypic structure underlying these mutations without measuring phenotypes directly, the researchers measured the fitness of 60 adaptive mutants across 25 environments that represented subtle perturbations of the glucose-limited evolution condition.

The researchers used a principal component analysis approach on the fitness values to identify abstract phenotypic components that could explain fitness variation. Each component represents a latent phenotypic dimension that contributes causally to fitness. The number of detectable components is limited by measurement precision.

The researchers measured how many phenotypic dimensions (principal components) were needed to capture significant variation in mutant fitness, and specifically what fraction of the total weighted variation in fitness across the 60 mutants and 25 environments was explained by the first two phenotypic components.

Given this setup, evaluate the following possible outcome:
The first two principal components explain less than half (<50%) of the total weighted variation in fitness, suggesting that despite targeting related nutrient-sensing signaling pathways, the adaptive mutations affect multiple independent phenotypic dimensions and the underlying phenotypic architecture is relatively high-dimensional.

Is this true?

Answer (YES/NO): NO